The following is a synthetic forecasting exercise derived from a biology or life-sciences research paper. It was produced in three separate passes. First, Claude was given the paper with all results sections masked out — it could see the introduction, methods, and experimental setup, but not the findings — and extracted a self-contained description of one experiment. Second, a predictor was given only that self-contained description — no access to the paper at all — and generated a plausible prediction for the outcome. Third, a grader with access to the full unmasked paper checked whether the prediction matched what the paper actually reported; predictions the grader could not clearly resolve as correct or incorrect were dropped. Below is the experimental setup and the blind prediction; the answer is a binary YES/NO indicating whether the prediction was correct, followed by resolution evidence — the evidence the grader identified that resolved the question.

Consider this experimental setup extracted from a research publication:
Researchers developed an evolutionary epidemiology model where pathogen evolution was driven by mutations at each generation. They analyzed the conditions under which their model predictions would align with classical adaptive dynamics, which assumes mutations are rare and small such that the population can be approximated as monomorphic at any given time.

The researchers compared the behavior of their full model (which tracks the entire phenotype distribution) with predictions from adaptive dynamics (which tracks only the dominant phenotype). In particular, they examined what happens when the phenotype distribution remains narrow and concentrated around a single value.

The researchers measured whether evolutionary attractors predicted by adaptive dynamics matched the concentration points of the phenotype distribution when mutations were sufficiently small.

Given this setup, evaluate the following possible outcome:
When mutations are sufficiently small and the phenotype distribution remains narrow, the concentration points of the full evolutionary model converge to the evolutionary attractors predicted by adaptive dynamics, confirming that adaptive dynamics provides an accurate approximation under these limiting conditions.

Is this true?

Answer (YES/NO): YES